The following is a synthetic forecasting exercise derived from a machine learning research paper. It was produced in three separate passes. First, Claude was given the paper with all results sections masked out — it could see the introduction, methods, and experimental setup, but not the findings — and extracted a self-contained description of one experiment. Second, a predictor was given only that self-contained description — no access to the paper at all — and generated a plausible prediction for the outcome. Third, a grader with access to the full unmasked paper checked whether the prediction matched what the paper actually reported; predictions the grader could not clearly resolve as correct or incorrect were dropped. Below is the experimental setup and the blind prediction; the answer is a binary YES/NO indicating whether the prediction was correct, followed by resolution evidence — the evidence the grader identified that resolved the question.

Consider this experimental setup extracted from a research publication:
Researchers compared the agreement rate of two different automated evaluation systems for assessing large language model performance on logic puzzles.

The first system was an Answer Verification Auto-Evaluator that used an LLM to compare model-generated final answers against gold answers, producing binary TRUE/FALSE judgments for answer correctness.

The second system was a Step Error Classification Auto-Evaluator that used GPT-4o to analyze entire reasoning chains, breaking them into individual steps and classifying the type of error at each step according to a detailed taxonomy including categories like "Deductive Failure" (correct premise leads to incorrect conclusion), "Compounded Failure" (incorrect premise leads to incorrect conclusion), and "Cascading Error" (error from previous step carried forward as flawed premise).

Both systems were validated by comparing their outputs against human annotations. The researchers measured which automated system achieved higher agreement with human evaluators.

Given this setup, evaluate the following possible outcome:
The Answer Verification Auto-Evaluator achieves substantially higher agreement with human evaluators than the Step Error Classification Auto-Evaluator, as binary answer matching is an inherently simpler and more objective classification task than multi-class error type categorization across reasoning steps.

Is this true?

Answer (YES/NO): YES